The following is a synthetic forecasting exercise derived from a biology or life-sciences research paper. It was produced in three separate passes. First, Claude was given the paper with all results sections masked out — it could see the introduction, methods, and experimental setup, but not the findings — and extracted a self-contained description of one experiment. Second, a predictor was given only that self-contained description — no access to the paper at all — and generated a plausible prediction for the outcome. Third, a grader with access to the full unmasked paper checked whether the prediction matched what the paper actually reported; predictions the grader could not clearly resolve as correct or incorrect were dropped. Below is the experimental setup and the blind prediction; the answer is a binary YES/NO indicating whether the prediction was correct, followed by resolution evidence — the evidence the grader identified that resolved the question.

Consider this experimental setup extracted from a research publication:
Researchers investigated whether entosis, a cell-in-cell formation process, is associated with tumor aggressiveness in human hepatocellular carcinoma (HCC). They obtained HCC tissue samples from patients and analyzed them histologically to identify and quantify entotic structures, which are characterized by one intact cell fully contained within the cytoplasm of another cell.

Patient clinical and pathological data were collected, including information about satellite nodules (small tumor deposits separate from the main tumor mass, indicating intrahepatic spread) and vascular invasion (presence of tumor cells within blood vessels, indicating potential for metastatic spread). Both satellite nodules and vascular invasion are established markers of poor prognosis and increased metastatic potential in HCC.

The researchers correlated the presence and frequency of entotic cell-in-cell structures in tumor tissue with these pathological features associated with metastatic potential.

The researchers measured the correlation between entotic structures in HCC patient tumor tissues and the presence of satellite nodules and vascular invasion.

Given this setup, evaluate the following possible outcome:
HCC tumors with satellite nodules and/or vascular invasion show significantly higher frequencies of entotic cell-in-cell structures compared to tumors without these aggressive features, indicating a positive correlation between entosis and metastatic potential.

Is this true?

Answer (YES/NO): YES